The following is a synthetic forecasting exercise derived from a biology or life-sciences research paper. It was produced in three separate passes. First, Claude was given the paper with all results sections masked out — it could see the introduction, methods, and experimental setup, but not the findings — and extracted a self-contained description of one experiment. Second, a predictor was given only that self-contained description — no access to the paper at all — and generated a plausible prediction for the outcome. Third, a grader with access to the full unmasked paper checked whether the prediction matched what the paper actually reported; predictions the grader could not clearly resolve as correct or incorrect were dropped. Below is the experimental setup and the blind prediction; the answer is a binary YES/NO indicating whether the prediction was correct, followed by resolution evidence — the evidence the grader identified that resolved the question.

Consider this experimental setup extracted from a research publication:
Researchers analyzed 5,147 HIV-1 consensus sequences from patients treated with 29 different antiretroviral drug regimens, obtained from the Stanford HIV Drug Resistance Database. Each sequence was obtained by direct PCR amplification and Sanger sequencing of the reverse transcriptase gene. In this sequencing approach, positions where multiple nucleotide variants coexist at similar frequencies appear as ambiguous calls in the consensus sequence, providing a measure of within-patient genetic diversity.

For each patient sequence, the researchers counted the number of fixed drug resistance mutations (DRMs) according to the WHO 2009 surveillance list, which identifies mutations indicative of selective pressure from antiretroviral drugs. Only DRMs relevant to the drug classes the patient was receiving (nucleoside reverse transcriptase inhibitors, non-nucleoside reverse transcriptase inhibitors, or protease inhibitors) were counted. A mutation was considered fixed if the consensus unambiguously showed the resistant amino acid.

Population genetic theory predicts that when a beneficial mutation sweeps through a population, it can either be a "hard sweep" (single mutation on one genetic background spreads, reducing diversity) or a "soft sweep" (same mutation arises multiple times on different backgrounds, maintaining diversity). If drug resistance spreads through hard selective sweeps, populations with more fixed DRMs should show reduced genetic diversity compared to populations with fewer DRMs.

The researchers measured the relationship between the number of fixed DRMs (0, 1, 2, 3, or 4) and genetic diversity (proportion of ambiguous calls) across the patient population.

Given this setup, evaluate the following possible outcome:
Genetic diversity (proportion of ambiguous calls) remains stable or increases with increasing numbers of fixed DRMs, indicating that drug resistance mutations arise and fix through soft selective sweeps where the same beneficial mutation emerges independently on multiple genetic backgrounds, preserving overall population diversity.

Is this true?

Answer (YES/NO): NO